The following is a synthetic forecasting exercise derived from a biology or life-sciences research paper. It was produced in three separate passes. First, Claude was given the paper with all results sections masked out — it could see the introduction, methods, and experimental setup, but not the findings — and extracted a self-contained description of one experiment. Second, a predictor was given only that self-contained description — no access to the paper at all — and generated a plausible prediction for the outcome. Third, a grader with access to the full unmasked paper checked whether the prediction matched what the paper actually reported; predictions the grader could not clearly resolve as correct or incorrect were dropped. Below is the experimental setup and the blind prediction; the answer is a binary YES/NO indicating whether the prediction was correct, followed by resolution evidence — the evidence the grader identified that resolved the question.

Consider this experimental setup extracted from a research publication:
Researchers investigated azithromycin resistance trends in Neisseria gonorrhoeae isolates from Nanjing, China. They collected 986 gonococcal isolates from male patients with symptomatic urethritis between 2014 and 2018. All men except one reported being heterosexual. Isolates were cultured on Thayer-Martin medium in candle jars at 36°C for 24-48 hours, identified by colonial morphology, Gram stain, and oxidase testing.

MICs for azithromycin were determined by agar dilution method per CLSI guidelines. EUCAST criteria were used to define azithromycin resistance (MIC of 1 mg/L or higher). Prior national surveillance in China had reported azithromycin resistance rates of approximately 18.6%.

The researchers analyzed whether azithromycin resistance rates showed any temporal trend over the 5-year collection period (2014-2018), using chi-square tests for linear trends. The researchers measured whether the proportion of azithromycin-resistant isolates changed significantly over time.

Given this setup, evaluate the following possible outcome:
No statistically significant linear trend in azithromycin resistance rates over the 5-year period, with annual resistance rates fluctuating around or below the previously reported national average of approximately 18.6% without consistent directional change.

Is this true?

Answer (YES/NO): NO